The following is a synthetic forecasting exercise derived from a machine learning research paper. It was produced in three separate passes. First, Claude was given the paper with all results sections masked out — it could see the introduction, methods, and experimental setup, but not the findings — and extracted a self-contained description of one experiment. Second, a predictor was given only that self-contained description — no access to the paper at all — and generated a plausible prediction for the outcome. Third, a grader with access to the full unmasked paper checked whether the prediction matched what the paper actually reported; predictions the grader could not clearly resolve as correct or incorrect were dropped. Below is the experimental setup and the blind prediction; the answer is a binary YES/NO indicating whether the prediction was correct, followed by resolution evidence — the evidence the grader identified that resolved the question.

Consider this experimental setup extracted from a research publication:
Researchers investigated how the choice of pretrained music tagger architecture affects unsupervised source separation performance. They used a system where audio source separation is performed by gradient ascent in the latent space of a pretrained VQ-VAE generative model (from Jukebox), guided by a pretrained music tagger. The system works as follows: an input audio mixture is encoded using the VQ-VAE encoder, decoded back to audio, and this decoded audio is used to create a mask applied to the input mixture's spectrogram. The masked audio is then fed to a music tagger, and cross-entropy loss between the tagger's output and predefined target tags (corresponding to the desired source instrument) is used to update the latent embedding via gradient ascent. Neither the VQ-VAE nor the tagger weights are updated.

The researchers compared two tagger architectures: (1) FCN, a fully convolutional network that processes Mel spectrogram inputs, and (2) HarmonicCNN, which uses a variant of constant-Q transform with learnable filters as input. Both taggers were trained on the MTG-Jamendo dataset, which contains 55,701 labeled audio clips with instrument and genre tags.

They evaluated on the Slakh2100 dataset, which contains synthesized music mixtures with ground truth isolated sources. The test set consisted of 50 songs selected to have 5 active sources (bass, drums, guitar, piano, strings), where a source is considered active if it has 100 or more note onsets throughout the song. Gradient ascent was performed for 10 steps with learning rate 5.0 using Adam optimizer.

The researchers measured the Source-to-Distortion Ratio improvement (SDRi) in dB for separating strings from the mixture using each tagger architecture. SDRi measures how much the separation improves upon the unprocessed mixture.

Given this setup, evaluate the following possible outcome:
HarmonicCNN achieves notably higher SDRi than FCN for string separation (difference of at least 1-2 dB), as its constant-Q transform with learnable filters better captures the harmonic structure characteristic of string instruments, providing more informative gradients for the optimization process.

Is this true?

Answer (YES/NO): NO